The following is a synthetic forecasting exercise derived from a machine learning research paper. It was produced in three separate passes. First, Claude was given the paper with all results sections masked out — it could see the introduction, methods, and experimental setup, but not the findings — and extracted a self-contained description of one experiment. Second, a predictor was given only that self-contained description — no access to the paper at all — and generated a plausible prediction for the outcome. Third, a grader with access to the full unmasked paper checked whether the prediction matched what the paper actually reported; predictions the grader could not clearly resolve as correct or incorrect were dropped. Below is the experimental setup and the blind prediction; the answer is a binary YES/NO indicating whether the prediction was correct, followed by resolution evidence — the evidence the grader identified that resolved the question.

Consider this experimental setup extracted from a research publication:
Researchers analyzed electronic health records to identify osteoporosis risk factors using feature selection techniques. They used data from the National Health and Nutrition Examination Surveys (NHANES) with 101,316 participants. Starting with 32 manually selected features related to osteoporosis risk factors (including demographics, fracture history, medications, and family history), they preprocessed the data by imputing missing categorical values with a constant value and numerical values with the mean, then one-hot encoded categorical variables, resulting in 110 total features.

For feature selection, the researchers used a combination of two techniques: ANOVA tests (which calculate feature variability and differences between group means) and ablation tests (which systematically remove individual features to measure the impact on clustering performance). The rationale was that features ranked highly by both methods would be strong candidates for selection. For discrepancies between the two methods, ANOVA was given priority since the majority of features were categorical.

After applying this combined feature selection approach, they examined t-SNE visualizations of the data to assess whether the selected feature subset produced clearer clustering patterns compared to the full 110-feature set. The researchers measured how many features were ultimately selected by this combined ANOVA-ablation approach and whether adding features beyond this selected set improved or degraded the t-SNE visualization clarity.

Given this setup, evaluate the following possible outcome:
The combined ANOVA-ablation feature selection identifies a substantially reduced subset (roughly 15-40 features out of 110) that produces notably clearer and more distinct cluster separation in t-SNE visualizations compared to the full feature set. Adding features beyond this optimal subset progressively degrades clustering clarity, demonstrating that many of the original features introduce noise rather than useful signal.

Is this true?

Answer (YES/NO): NO